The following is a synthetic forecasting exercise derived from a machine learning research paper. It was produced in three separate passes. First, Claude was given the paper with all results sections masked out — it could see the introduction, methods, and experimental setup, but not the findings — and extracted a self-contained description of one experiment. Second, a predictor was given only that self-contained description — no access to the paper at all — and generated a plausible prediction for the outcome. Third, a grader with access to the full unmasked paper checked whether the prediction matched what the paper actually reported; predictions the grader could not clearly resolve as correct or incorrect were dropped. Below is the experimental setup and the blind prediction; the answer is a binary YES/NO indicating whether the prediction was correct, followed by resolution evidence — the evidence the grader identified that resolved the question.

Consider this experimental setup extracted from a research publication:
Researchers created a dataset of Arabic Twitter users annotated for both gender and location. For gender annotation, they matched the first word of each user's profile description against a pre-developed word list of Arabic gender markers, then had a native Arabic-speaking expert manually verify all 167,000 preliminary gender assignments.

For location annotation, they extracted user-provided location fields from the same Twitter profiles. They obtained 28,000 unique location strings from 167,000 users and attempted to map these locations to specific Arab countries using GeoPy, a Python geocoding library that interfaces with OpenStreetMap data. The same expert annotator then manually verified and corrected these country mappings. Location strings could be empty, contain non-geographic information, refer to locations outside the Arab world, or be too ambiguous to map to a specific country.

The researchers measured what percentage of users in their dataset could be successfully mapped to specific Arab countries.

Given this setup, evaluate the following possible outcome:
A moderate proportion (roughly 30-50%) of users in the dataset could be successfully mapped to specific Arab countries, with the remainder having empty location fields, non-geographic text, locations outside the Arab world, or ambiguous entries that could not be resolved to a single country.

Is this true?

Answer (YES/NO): NO